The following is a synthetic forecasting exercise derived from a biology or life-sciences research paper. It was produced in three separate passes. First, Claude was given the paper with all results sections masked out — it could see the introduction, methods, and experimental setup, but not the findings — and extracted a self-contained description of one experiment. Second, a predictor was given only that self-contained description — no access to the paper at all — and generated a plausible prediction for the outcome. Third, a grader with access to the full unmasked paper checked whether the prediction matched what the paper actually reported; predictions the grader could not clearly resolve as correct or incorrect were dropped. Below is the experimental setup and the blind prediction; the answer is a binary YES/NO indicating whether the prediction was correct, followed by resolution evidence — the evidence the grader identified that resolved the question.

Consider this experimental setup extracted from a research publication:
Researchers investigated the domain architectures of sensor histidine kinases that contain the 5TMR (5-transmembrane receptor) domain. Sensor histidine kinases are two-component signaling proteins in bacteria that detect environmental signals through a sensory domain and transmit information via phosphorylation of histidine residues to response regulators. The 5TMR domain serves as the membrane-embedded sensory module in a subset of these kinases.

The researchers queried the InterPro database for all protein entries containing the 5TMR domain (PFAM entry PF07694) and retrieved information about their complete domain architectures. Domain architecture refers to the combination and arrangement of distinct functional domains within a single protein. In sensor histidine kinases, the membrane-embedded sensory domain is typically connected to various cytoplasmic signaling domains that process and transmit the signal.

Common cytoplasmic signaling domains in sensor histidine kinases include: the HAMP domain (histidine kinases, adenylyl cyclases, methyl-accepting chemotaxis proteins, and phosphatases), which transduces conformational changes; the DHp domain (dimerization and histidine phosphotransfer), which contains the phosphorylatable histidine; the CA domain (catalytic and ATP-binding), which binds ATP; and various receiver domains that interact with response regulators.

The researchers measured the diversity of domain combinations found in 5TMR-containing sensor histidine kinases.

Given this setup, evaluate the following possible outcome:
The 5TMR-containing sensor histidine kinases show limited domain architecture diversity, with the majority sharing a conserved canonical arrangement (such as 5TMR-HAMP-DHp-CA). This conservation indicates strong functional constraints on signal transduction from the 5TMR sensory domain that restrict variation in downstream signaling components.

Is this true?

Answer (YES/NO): NO